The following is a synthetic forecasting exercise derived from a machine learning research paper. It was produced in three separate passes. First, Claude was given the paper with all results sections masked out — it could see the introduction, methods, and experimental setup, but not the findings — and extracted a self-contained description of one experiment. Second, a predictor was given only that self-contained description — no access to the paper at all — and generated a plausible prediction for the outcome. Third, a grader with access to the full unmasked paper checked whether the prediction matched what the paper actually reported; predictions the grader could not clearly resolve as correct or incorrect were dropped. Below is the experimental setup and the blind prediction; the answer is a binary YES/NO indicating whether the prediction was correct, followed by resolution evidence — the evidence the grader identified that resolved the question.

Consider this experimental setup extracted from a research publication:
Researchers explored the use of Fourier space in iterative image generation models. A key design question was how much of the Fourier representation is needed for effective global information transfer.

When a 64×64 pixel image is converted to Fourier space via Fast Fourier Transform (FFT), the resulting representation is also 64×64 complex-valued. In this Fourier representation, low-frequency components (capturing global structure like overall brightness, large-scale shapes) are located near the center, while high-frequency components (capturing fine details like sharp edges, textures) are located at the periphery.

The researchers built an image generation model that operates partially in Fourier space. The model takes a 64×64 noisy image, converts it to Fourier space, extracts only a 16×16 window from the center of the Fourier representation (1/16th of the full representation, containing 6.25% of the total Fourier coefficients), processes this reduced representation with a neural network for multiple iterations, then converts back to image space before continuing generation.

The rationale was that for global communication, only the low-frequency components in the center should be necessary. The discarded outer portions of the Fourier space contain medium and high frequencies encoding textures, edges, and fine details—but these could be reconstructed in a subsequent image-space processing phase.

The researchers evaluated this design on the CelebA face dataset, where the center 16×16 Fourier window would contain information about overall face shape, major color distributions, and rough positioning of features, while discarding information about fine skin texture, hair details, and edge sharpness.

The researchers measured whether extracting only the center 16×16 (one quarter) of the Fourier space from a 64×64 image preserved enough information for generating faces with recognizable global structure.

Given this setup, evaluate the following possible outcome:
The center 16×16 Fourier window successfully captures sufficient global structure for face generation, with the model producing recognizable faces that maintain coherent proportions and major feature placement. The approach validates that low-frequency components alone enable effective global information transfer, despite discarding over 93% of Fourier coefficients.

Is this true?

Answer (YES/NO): YES